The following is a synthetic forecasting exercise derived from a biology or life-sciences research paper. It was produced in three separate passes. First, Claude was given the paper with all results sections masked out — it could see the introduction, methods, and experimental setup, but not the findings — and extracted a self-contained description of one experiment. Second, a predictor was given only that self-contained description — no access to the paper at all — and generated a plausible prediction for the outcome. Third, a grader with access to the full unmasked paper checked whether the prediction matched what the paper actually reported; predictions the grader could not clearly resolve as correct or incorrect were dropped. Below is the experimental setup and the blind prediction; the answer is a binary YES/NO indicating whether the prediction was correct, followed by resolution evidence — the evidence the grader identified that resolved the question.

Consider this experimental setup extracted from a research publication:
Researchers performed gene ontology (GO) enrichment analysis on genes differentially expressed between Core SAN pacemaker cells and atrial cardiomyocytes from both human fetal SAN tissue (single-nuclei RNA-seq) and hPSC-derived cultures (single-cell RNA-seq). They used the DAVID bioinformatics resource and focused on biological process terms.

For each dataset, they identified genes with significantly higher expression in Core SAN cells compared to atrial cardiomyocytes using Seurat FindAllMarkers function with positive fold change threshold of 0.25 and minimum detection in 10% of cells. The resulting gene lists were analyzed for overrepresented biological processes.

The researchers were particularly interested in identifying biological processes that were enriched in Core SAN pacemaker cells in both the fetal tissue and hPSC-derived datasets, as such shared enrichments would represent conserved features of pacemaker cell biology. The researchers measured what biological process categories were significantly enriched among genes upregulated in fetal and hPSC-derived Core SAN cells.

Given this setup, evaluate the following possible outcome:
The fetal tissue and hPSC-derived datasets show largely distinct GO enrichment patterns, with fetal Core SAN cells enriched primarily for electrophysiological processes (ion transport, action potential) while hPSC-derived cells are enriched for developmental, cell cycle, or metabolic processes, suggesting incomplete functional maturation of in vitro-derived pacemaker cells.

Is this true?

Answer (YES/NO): NO